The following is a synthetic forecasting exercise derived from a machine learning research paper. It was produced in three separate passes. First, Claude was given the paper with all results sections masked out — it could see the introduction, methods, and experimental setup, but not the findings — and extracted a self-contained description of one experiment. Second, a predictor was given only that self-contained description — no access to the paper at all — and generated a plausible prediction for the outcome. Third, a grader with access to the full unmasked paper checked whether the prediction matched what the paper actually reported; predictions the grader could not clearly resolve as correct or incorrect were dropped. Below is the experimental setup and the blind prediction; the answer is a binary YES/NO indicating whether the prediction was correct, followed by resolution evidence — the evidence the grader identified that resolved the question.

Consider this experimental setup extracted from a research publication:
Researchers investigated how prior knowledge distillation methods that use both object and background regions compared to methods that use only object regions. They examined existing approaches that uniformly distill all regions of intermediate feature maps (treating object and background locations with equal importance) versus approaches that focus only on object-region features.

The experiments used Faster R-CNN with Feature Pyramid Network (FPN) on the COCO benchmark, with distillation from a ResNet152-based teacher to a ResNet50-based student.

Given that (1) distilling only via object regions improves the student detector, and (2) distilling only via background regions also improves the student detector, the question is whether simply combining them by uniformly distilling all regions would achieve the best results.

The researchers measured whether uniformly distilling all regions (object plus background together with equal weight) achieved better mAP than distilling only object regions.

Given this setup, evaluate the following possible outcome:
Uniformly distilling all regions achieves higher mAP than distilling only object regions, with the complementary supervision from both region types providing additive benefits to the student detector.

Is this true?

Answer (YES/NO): YES